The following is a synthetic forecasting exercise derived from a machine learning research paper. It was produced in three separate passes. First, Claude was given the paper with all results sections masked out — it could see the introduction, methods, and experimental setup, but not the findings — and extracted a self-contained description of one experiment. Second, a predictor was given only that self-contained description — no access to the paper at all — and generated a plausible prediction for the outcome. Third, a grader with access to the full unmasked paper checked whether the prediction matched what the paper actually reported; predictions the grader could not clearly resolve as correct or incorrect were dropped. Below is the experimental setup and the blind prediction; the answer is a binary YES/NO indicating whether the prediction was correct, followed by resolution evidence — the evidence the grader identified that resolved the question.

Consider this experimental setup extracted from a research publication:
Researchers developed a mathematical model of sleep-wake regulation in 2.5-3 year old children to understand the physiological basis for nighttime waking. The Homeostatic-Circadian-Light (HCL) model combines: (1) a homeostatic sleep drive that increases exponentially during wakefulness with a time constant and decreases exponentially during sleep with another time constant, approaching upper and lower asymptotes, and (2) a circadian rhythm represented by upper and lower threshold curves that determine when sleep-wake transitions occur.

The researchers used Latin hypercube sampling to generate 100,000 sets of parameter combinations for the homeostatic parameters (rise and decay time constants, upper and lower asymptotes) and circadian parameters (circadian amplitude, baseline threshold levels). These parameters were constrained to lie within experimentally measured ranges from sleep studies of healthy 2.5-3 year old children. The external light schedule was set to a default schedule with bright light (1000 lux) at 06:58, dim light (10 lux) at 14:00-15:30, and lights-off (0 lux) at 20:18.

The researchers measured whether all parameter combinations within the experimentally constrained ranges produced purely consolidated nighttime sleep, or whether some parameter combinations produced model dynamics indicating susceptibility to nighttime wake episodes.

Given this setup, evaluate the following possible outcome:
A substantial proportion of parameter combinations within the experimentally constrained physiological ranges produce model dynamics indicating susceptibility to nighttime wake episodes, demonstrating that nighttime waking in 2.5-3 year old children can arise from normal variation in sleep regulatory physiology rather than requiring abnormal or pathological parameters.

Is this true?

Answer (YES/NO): NO